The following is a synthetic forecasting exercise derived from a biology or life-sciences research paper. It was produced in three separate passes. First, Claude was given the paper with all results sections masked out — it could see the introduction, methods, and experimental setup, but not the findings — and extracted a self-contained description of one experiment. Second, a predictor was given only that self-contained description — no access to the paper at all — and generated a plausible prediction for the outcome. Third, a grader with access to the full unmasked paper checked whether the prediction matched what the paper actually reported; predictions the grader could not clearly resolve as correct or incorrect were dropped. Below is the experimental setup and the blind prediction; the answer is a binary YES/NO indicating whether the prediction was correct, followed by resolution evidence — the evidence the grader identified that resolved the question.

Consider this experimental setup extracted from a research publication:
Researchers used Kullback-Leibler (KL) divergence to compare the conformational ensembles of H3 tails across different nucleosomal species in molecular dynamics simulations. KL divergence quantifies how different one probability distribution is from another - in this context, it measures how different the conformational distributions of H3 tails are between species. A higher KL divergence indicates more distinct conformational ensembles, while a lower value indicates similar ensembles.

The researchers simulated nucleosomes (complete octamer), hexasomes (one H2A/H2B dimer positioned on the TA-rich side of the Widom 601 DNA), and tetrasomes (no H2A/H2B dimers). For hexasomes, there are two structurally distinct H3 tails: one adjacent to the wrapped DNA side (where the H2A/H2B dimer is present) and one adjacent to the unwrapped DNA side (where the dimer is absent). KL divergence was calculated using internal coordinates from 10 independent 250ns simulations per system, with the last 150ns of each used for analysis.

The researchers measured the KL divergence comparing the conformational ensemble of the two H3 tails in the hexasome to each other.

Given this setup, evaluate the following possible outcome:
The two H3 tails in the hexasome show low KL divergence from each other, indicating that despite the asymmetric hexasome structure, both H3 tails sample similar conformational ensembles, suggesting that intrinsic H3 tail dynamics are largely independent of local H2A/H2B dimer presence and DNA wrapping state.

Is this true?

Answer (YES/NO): YES